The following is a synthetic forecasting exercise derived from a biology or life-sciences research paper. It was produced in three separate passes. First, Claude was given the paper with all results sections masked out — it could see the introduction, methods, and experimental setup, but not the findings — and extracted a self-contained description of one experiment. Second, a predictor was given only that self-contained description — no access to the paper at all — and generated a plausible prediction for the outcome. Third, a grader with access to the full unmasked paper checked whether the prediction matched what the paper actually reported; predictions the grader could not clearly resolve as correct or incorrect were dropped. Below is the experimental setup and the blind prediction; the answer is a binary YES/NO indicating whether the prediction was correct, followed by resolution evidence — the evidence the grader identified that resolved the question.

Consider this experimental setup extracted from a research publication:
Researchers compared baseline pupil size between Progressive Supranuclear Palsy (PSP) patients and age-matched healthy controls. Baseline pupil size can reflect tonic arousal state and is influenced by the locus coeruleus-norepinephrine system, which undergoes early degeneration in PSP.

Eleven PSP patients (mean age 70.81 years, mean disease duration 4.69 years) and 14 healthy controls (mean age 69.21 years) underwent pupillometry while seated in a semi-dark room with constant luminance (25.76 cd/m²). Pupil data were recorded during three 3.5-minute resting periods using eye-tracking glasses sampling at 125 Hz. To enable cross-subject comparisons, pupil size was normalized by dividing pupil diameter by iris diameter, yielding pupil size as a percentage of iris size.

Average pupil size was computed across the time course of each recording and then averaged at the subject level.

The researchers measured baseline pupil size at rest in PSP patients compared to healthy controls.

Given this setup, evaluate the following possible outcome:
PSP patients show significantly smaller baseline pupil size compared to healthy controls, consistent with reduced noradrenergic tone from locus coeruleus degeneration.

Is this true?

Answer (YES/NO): NO